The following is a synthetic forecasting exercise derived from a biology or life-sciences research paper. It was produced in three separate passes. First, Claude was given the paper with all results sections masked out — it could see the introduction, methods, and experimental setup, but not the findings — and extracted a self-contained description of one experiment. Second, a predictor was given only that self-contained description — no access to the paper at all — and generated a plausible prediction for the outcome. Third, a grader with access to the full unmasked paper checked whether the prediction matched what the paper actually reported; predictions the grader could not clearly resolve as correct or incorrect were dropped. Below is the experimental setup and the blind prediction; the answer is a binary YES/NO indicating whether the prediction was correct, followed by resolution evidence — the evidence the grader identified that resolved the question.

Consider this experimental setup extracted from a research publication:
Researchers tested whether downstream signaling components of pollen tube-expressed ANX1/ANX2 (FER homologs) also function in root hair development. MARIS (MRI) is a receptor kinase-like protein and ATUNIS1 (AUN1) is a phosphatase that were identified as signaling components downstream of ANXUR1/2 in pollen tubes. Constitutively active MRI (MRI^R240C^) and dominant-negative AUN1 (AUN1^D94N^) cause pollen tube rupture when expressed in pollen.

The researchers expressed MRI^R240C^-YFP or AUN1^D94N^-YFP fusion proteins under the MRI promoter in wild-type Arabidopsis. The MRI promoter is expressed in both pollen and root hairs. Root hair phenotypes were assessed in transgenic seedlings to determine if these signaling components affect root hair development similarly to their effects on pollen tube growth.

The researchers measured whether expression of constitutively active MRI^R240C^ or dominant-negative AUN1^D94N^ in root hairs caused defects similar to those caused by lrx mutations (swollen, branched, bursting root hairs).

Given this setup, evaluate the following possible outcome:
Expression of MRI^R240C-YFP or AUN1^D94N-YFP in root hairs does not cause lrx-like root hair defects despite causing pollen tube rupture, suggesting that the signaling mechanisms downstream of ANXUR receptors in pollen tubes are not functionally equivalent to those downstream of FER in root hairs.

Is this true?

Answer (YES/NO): NO